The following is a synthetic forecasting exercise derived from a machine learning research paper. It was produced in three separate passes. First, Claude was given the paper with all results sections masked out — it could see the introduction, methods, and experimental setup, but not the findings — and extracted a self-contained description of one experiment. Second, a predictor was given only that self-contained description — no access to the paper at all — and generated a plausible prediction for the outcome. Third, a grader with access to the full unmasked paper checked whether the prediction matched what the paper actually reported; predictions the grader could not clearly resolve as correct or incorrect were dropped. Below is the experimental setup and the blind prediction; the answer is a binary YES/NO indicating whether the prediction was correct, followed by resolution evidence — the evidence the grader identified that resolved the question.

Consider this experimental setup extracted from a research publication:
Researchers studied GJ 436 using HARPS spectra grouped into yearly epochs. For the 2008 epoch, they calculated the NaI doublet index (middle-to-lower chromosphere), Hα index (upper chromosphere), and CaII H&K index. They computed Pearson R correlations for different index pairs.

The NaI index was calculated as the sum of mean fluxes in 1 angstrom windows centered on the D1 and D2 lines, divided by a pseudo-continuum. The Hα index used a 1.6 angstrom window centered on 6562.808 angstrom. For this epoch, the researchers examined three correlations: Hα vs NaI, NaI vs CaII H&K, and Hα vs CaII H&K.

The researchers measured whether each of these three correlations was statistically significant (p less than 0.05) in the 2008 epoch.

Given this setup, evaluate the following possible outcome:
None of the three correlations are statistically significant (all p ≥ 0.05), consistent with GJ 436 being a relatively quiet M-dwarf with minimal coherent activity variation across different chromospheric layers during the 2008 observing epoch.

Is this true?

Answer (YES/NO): NO